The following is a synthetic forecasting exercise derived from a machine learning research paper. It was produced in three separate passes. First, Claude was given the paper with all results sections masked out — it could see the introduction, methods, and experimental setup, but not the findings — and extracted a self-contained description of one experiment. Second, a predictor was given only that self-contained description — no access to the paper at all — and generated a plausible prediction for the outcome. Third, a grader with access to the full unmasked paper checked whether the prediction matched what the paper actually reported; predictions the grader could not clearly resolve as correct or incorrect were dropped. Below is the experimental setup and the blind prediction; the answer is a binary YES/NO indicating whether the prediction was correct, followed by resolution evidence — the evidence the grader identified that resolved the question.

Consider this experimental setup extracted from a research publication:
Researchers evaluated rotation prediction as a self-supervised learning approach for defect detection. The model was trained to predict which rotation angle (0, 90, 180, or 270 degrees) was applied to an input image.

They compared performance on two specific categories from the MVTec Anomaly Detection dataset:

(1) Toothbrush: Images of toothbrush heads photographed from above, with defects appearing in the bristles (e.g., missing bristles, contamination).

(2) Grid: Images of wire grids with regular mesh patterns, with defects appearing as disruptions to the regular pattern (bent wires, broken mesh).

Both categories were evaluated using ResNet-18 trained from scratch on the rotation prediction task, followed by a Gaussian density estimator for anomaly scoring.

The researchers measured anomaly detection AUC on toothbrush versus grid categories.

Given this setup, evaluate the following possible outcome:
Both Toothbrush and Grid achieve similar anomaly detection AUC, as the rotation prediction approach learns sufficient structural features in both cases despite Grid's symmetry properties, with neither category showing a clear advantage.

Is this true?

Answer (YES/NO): NO